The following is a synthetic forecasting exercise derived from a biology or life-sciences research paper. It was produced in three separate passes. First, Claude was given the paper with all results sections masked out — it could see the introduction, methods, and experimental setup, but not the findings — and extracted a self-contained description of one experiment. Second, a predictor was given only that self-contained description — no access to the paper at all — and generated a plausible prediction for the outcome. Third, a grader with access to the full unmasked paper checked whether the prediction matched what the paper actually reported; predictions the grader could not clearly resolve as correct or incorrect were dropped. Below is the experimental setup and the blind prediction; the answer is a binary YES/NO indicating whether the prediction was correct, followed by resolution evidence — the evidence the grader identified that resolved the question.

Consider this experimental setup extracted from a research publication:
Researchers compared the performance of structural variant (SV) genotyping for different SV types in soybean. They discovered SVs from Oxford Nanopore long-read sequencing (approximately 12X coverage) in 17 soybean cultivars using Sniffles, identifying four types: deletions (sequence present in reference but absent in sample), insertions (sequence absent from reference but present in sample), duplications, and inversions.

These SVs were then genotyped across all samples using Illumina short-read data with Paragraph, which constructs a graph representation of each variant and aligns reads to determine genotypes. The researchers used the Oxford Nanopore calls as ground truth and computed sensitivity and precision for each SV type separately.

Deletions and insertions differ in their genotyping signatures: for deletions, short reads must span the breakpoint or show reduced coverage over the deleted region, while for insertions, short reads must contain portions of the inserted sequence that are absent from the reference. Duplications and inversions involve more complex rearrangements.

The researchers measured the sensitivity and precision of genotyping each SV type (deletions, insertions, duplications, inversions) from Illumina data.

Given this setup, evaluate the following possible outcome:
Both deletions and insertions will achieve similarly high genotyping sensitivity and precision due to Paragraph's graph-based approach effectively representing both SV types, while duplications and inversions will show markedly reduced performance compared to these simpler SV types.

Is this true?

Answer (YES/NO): NO